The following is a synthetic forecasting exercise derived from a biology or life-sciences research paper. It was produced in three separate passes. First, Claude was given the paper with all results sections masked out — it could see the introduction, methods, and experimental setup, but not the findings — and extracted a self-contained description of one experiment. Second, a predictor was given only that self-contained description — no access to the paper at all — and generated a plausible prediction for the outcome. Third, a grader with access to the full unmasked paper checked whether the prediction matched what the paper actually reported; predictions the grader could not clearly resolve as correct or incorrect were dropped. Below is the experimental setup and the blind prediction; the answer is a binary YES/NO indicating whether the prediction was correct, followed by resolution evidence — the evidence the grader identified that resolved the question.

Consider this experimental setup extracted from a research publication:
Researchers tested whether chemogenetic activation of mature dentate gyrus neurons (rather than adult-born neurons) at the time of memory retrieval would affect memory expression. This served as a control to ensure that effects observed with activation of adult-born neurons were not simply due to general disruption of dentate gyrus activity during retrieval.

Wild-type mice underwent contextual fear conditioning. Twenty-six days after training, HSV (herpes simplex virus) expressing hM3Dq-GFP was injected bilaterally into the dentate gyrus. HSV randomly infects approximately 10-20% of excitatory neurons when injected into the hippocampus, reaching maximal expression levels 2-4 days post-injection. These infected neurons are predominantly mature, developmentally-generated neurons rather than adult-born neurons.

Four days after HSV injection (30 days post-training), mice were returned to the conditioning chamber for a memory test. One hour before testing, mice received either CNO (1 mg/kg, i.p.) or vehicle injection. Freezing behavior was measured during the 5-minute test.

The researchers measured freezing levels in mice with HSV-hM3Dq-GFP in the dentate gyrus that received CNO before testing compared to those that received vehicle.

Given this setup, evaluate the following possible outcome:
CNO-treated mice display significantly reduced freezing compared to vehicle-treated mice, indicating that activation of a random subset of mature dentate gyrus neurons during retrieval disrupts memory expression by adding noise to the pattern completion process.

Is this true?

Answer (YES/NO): YES